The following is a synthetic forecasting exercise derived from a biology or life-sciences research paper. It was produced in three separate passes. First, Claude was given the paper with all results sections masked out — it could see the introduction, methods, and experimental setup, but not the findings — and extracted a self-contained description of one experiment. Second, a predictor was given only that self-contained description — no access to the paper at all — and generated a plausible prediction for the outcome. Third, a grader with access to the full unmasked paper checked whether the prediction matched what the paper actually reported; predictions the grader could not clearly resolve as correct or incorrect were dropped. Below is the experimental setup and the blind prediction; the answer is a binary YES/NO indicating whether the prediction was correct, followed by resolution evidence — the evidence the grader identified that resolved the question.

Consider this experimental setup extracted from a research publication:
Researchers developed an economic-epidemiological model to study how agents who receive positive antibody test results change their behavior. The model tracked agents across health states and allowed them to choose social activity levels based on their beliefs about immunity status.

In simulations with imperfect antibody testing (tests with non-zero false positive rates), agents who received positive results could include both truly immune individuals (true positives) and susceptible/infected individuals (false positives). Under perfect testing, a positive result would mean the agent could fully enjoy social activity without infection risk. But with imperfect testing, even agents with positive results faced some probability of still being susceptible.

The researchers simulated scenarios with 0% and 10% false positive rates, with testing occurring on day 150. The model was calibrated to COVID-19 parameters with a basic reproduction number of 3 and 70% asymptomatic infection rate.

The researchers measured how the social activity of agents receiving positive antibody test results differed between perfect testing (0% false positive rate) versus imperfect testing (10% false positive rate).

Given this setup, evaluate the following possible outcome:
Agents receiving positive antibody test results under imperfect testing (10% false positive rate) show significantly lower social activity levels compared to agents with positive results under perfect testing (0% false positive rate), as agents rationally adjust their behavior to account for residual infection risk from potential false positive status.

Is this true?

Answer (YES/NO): YES